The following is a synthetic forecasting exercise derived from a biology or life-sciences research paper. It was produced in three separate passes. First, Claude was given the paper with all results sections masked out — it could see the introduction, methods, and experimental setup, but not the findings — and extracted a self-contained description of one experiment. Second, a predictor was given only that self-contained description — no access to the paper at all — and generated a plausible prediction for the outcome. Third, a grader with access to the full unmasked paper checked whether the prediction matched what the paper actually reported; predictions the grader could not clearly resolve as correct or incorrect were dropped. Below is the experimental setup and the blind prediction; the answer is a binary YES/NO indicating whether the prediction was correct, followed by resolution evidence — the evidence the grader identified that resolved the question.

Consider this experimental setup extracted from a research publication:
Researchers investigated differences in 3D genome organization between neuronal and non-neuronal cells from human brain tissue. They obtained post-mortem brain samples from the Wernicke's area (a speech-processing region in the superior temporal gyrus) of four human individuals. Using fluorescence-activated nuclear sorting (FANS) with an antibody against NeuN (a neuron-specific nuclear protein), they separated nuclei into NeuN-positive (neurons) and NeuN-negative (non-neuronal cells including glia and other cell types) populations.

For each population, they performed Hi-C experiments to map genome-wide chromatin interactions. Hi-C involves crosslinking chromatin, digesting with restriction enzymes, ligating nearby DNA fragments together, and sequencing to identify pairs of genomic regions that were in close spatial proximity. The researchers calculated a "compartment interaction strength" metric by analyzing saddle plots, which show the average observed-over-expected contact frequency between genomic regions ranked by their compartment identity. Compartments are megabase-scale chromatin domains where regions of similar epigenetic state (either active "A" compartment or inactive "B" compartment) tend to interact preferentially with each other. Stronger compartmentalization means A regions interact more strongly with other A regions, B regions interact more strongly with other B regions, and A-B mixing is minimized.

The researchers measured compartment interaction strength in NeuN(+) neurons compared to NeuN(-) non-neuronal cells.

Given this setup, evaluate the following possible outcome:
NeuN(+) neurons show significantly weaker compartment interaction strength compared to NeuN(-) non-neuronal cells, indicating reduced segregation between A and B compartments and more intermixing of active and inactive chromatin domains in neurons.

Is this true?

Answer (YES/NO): YES